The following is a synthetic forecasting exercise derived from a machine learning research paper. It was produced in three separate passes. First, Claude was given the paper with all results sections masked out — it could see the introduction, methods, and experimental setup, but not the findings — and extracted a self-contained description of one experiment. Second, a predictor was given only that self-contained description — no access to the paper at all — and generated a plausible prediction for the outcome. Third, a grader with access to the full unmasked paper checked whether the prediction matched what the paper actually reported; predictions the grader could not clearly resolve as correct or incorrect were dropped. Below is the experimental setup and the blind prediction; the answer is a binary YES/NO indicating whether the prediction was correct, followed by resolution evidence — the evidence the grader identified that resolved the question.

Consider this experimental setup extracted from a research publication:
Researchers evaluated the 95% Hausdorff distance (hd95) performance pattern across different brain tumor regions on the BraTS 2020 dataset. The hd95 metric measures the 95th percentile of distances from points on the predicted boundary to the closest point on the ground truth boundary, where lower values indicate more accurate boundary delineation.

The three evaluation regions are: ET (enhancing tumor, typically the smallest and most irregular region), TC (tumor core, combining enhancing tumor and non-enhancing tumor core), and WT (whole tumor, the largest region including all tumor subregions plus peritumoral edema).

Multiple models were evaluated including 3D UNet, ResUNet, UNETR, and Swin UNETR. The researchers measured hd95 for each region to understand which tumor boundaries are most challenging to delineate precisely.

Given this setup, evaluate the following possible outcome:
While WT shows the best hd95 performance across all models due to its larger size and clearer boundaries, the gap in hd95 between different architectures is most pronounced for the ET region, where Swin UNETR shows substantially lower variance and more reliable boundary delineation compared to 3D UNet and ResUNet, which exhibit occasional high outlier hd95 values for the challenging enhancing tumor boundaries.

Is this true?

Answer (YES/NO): NO